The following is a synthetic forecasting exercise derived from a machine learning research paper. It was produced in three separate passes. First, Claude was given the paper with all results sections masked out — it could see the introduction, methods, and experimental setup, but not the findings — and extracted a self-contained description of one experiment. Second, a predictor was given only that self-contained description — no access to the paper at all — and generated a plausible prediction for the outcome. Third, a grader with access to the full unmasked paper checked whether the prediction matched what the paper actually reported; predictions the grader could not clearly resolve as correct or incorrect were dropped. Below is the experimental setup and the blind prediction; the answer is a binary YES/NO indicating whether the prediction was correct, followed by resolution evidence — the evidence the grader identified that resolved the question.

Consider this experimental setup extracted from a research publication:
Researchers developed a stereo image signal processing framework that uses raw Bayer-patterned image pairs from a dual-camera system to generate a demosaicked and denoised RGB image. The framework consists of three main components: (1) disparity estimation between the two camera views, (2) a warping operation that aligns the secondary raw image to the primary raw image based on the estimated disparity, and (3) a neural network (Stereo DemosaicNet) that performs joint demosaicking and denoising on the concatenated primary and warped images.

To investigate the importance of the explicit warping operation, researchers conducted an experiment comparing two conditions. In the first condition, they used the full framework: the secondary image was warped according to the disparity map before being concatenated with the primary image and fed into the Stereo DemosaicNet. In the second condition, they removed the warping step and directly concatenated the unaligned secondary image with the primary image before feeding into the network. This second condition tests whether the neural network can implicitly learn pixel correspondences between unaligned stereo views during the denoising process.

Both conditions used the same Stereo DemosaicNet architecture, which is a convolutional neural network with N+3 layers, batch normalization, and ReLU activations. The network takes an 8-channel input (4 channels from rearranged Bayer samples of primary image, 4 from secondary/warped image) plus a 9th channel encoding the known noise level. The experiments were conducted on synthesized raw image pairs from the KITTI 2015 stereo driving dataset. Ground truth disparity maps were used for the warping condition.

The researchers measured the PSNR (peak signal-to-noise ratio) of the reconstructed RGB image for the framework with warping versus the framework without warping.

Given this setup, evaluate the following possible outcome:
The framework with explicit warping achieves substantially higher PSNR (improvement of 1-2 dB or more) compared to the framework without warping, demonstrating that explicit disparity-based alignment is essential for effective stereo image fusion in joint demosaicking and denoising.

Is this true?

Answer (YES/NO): YES